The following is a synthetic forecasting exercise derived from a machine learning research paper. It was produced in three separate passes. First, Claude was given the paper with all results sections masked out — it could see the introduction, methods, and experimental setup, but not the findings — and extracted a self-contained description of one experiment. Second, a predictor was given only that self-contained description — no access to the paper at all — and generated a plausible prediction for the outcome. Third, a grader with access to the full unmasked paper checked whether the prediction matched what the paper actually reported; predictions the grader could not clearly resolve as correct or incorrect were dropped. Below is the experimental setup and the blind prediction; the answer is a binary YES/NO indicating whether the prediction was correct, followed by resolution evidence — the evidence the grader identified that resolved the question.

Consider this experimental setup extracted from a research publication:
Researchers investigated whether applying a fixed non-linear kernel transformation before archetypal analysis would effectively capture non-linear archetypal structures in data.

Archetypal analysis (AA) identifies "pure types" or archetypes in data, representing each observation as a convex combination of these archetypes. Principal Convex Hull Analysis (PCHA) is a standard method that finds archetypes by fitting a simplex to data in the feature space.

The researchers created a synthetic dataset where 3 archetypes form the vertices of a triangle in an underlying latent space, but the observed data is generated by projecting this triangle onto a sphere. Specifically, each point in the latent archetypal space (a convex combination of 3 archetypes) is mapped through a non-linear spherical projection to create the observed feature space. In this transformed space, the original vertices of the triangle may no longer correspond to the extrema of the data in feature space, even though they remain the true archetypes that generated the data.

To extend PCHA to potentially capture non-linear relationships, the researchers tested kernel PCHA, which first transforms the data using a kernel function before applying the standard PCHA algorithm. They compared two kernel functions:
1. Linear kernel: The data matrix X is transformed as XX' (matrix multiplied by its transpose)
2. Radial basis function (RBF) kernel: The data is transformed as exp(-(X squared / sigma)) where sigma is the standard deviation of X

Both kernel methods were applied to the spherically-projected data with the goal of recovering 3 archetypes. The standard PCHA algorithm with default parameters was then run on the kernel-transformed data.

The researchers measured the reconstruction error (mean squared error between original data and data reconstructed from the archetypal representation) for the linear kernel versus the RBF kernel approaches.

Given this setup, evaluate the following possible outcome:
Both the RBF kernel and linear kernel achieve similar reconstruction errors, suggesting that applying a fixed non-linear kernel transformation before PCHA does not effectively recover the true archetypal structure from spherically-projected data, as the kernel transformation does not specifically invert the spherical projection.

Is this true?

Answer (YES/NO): NO